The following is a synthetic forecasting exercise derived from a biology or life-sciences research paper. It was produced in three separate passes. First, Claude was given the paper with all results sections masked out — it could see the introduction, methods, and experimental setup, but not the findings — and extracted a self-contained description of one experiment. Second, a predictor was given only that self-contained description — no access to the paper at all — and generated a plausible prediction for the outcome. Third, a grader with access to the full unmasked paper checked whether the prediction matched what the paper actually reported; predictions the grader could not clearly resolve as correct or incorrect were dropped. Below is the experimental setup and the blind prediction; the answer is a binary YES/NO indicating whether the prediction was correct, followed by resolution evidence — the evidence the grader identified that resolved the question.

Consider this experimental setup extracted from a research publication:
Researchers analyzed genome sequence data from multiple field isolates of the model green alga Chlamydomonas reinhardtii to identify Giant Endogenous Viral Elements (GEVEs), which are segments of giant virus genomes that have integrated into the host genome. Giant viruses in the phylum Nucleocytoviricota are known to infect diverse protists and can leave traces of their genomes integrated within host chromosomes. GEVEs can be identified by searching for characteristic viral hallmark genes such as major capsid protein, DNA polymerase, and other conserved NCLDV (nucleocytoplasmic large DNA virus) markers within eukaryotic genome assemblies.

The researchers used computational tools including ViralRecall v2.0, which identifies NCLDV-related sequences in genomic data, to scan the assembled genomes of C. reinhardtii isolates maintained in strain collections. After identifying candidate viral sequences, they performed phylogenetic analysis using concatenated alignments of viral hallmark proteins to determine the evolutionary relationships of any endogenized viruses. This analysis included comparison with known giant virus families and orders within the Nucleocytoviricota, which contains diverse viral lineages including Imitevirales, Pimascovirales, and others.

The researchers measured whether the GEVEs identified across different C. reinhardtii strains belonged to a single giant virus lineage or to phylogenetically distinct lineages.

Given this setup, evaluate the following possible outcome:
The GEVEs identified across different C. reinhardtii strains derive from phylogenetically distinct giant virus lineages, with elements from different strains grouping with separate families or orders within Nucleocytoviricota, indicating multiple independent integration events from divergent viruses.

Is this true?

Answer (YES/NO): YES